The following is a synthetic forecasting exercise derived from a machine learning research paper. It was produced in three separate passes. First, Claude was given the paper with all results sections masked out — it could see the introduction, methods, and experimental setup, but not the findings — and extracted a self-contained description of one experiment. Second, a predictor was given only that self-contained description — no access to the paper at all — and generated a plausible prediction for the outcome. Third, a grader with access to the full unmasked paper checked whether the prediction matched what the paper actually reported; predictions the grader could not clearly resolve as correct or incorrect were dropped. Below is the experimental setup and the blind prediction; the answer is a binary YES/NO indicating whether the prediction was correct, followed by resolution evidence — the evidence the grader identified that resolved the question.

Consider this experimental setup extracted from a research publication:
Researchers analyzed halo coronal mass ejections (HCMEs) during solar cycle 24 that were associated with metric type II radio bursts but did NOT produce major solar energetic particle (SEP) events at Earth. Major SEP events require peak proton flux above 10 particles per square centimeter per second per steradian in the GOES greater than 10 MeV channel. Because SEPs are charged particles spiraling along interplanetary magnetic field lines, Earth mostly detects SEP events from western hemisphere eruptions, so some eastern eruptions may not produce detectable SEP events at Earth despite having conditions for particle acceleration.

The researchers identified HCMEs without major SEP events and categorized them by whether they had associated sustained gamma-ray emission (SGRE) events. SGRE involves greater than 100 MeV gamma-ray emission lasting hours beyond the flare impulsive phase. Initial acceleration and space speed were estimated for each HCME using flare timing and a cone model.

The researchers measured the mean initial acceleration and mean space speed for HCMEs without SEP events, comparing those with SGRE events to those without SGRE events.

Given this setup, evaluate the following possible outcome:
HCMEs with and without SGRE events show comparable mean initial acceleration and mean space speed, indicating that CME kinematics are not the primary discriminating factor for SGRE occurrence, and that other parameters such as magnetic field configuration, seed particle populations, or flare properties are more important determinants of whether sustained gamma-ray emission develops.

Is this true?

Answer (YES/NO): NO